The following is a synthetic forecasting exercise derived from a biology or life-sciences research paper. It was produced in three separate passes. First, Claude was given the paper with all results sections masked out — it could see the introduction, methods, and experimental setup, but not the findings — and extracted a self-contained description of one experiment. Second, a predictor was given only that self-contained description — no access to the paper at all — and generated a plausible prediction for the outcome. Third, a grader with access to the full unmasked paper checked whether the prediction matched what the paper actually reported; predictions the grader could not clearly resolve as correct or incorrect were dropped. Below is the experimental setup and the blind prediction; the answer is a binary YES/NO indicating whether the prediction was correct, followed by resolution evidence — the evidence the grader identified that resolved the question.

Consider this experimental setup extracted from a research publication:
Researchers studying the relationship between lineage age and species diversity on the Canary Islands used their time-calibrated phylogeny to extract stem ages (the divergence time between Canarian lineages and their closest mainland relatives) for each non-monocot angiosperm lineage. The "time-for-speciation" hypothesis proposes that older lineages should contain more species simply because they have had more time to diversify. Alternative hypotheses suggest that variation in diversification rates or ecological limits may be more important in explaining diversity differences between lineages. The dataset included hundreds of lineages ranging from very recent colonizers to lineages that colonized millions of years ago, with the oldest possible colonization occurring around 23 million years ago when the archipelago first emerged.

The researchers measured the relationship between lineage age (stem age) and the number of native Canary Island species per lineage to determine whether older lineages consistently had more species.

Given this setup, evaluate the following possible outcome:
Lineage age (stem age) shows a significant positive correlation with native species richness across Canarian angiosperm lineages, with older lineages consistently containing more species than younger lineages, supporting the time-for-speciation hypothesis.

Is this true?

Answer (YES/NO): NO